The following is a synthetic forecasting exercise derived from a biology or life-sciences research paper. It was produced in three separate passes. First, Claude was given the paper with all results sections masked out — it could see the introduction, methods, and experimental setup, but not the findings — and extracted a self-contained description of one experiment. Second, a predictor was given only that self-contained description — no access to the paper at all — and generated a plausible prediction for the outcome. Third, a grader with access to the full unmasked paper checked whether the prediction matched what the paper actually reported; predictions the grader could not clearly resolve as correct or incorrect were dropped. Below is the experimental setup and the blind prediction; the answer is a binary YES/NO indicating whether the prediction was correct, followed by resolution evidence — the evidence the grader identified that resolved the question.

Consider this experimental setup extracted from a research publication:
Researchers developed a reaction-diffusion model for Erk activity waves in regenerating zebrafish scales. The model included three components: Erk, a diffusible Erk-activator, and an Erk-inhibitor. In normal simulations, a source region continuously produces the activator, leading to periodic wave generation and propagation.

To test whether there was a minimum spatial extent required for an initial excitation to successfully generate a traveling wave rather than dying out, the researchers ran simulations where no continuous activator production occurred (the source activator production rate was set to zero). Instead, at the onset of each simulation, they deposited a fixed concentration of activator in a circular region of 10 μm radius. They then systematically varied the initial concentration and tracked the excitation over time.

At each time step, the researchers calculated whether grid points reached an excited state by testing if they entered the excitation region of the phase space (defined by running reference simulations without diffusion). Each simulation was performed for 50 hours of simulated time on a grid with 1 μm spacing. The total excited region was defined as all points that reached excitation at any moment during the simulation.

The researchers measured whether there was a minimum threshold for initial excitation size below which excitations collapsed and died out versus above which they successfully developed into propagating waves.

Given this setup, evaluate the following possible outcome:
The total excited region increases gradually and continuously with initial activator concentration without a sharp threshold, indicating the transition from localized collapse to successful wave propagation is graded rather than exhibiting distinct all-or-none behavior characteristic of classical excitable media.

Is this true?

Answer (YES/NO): NO